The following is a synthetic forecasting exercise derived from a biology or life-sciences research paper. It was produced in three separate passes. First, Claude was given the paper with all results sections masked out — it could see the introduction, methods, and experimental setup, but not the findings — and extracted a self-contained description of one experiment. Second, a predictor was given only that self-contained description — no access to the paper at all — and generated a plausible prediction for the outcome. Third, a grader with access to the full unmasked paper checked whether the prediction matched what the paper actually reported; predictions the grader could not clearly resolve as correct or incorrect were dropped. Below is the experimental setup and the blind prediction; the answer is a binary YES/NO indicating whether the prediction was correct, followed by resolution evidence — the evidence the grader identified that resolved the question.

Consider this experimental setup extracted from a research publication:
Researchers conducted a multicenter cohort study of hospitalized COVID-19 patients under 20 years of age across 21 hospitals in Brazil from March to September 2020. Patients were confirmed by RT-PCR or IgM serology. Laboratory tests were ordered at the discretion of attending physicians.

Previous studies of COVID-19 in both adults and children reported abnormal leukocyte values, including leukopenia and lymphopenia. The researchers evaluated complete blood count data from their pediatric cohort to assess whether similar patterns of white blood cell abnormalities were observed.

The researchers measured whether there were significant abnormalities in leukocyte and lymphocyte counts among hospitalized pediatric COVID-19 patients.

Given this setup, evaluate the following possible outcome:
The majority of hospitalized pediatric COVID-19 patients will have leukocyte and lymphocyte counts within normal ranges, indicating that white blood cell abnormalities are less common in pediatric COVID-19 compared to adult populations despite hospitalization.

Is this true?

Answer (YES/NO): YES